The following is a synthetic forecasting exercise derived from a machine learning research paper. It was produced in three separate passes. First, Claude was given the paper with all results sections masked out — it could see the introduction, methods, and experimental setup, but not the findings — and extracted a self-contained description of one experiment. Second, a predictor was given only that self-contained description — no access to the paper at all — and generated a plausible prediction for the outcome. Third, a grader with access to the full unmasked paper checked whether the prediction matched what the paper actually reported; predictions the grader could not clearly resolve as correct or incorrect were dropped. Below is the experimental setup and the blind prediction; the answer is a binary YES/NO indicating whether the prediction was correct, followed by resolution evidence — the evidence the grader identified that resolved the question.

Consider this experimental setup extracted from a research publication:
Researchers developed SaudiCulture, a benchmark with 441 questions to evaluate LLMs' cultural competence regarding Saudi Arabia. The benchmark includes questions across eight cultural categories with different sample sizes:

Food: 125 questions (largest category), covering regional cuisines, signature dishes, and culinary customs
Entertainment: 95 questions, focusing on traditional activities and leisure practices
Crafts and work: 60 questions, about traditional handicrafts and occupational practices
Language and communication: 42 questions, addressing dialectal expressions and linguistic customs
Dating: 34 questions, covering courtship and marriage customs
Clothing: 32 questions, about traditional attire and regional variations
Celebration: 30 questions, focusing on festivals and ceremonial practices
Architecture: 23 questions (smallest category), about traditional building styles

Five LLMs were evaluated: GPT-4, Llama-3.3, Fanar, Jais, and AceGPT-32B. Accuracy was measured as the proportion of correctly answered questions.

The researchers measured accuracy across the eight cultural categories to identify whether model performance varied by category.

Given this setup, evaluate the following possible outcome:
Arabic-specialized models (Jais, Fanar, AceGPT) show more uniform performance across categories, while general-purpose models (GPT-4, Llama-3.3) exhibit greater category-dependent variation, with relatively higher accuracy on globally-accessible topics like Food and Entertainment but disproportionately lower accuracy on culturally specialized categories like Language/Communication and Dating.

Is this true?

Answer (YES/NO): NO